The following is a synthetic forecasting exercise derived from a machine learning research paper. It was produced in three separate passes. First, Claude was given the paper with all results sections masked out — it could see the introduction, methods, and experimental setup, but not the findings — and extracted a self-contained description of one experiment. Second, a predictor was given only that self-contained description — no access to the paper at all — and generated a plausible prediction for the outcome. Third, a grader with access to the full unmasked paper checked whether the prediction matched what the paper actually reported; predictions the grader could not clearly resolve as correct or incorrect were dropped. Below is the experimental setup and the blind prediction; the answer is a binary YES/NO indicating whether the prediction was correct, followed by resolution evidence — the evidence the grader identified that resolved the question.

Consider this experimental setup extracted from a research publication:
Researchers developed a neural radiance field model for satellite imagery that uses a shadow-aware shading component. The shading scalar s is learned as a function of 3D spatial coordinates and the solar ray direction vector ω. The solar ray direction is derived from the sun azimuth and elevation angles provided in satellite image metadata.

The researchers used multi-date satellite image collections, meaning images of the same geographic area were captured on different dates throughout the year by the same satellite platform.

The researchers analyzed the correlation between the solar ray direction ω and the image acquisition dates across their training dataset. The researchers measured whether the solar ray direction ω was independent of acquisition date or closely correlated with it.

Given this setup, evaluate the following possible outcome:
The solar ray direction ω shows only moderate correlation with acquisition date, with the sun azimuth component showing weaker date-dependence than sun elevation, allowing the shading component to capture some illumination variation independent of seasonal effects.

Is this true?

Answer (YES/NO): NO